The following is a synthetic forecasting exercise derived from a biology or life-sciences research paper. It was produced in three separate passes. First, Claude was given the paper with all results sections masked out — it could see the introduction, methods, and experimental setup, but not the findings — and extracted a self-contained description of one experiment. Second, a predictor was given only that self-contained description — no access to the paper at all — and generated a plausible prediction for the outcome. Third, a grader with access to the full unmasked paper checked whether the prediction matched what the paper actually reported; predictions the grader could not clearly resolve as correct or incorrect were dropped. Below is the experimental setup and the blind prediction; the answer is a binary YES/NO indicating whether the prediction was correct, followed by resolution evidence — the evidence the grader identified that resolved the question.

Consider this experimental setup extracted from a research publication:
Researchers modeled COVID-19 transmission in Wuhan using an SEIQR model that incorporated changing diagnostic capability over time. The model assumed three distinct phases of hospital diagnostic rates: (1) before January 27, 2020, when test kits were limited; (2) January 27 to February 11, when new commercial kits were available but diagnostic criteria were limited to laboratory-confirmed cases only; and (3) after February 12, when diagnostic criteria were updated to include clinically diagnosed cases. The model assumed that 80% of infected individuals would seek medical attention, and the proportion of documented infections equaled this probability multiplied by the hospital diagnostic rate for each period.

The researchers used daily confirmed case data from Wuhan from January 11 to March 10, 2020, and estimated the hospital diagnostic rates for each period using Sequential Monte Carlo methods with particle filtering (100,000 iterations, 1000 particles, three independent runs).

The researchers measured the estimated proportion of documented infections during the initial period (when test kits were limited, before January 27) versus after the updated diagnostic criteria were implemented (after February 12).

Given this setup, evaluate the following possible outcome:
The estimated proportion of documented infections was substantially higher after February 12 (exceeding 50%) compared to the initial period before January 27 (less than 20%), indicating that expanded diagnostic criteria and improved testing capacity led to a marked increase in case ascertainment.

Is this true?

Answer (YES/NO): NO